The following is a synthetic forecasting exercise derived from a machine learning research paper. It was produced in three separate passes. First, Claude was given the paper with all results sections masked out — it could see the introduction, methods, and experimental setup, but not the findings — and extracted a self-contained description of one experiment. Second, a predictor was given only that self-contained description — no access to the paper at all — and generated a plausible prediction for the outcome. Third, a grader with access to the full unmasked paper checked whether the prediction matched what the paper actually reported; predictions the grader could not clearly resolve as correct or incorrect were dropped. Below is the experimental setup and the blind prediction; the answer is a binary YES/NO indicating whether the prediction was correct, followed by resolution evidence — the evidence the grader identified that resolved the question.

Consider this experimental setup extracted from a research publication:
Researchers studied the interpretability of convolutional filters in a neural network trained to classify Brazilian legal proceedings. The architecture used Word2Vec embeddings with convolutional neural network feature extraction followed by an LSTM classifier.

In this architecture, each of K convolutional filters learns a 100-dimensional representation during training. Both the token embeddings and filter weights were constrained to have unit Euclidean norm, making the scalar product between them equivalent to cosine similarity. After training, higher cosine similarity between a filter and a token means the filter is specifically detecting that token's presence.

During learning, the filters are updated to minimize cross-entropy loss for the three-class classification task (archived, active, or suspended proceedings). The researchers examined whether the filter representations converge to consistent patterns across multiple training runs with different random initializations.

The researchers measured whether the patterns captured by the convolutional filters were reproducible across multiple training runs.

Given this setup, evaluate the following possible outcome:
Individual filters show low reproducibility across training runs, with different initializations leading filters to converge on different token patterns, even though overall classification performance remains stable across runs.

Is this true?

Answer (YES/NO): NO